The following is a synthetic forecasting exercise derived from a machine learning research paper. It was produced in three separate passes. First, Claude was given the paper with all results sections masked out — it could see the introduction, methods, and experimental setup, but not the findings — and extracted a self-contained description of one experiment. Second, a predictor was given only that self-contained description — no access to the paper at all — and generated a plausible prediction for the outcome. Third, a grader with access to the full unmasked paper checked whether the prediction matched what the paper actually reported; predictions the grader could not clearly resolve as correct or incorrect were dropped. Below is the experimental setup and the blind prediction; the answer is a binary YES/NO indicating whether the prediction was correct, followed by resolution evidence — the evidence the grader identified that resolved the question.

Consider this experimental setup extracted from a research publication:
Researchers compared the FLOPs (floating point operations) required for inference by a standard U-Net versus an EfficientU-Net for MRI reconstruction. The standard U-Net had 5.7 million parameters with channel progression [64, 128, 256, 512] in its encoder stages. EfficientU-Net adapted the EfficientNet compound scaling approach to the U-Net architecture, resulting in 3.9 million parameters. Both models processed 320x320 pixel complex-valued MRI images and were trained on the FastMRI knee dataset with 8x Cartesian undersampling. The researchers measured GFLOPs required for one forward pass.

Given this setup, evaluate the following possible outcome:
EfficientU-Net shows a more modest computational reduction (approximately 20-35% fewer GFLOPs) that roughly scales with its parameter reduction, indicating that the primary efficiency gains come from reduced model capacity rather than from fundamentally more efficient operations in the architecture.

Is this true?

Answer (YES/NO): NO